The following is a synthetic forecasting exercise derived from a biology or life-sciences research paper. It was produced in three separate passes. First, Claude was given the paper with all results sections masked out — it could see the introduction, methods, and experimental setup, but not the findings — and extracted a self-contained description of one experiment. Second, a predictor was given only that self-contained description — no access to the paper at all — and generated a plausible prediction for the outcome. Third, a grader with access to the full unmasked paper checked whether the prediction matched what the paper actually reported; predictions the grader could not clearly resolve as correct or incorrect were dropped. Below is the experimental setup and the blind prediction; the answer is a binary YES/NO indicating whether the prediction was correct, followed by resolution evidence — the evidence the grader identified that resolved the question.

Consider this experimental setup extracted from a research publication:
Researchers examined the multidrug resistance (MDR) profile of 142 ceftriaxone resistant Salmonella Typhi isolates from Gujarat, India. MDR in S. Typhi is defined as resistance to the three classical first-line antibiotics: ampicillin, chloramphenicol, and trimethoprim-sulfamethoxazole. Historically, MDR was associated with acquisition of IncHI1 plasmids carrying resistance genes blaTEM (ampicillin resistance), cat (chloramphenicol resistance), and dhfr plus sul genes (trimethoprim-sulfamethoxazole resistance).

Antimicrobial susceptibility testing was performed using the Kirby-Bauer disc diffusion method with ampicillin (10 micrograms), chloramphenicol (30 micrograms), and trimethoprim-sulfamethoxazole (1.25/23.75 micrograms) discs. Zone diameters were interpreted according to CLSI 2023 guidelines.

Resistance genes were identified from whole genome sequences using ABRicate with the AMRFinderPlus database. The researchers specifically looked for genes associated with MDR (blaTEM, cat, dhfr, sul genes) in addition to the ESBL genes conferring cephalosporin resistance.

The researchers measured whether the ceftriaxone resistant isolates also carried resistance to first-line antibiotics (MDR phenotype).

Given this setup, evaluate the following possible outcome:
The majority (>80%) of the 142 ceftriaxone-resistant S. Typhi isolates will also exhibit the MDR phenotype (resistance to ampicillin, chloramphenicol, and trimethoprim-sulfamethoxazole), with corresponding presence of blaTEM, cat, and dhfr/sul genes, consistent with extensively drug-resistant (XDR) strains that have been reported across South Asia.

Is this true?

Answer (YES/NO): NO